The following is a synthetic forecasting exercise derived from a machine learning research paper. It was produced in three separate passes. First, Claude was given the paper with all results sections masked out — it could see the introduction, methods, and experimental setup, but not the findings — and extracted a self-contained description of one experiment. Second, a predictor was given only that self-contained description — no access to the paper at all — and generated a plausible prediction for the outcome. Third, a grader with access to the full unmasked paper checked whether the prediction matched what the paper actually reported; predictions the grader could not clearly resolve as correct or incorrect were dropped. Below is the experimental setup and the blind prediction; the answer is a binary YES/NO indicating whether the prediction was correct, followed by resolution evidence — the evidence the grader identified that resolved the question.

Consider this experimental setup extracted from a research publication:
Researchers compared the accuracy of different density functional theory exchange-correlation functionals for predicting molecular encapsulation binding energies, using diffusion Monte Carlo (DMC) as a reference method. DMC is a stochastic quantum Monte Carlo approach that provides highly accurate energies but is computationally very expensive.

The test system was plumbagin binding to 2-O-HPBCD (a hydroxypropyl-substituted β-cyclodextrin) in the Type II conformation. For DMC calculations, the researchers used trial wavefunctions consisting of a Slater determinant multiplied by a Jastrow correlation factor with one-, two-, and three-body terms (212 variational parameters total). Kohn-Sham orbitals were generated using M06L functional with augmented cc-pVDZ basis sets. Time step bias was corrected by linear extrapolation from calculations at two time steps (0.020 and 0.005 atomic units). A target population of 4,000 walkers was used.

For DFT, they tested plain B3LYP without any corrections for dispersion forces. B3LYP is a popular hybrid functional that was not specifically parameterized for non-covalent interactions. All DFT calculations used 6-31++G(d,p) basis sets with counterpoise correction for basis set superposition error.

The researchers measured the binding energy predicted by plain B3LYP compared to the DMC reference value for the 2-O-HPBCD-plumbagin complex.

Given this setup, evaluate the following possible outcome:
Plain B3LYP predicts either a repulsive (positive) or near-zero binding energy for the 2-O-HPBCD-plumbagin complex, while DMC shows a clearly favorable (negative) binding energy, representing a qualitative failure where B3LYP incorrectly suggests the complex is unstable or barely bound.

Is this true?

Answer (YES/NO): YES